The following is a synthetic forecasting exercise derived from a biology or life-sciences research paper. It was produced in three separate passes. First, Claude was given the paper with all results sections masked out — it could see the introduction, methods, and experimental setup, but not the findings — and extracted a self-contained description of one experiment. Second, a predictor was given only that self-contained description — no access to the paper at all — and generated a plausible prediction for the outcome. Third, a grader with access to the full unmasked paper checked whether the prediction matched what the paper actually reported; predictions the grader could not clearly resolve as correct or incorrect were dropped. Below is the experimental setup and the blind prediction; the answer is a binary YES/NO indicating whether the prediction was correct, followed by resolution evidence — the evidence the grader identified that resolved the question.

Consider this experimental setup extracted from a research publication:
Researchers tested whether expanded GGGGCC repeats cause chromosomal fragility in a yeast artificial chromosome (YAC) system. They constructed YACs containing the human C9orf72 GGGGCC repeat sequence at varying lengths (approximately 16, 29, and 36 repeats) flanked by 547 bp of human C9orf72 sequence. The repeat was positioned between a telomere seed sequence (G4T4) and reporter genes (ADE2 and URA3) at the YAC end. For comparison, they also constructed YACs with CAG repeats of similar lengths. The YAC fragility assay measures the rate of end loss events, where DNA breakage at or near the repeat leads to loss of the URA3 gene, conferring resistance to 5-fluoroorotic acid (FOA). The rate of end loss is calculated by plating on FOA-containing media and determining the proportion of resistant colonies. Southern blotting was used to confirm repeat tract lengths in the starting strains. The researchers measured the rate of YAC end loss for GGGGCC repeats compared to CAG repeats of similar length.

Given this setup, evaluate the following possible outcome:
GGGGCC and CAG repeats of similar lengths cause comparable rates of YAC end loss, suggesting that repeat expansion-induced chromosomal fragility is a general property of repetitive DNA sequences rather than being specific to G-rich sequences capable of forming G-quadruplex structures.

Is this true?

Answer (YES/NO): NO